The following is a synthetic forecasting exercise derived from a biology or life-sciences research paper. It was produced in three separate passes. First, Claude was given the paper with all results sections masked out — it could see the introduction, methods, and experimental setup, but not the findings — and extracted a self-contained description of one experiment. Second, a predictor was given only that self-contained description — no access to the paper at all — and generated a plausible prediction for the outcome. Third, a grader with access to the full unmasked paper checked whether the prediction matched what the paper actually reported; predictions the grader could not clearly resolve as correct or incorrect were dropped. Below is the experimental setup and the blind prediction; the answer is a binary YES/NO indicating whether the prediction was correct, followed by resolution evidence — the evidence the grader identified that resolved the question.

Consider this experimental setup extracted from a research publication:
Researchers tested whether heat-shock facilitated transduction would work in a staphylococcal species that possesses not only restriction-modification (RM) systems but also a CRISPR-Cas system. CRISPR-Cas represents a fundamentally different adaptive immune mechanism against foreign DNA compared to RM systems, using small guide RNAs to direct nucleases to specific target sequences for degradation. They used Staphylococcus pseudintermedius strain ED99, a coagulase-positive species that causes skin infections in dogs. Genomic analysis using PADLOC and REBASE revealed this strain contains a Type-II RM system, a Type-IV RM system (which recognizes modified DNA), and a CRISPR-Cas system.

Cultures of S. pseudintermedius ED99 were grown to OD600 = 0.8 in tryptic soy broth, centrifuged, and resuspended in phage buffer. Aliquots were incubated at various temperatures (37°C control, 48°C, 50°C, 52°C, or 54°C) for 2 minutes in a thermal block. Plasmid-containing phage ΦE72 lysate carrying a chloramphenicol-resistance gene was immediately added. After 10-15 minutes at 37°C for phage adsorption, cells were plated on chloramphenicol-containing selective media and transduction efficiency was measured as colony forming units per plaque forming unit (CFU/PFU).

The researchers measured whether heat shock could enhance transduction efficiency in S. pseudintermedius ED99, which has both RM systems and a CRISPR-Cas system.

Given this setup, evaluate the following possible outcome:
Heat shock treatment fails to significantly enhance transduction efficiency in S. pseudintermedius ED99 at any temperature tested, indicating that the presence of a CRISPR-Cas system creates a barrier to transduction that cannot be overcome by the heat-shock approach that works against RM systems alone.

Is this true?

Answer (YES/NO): NO